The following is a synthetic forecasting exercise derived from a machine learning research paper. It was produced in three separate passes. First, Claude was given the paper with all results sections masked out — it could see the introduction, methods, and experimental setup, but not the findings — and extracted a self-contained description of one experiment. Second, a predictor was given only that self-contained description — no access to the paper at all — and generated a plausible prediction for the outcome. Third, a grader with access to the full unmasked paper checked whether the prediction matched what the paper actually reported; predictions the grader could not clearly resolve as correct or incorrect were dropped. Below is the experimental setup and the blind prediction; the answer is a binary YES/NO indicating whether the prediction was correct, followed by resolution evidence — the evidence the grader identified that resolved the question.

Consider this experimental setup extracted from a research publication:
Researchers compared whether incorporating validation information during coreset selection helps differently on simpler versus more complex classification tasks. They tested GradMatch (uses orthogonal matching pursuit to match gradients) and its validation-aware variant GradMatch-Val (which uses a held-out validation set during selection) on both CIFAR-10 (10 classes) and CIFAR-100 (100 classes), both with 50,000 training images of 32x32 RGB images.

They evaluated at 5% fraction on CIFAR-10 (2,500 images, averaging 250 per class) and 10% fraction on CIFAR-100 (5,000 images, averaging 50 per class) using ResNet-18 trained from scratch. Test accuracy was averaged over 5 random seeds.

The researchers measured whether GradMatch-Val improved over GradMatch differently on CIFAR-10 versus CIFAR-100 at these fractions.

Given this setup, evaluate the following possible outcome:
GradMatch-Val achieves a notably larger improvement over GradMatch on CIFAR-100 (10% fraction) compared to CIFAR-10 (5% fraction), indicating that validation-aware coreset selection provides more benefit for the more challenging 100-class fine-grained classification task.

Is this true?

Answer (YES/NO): YES